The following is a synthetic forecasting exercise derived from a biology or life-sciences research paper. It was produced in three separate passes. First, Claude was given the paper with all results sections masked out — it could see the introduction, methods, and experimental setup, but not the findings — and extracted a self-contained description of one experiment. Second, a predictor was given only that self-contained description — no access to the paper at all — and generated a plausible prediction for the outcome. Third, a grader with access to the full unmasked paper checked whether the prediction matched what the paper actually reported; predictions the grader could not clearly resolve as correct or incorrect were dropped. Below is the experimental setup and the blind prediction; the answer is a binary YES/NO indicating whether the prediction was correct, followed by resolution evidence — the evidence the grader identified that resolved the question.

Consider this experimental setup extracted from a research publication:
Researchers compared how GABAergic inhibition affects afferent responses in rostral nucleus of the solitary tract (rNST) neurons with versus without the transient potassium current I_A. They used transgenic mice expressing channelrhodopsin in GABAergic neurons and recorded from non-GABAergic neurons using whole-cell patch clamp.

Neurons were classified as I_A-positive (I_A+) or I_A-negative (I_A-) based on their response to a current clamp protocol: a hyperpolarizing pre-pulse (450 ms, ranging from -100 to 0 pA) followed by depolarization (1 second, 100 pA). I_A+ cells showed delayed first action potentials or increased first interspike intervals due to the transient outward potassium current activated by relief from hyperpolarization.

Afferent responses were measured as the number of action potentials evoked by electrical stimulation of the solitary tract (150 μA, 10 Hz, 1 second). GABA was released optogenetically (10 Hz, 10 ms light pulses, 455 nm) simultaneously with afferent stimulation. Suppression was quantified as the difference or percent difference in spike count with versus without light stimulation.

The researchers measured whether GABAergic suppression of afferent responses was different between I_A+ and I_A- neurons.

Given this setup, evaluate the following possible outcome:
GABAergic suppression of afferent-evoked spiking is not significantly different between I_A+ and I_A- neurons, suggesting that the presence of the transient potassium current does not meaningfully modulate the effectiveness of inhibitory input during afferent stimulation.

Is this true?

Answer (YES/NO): NO